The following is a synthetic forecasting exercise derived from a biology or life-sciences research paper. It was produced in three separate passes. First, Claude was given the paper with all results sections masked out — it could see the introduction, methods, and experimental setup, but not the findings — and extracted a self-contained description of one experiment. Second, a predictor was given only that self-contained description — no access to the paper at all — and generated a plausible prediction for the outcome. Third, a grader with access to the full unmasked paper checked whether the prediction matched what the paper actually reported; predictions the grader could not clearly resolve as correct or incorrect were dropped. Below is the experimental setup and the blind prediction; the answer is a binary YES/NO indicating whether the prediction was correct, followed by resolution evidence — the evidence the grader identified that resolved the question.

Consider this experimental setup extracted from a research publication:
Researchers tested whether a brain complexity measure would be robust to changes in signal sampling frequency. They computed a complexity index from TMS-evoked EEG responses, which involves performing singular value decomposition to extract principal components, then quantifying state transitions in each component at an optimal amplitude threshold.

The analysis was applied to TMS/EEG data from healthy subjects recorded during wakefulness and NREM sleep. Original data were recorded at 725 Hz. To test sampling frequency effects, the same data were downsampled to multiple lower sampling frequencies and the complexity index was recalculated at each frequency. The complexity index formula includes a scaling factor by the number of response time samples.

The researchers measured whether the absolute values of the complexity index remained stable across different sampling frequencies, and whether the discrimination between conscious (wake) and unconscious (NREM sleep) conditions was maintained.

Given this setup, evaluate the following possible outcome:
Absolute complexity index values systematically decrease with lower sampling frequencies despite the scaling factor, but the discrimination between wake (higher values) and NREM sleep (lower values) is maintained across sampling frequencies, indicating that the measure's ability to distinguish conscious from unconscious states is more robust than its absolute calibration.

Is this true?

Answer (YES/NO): NO